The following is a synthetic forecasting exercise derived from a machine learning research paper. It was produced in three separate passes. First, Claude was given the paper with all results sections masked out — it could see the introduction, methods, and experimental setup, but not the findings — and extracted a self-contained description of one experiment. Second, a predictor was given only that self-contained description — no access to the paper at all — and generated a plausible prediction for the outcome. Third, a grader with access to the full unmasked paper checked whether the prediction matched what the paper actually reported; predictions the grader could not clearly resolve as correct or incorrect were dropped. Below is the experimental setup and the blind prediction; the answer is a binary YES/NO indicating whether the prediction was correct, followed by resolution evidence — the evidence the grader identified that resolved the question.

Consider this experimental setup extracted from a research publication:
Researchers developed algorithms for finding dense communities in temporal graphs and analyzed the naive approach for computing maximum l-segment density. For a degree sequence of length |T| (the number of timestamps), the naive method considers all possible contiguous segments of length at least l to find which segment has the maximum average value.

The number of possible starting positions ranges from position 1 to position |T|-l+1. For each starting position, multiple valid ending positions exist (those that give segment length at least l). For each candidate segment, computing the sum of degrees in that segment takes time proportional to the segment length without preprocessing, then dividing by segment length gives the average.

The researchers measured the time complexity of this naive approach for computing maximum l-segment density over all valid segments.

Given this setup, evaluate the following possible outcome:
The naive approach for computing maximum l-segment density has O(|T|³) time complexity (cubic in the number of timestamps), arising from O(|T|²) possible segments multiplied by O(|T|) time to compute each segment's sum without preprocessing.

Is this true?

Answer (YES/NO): NO